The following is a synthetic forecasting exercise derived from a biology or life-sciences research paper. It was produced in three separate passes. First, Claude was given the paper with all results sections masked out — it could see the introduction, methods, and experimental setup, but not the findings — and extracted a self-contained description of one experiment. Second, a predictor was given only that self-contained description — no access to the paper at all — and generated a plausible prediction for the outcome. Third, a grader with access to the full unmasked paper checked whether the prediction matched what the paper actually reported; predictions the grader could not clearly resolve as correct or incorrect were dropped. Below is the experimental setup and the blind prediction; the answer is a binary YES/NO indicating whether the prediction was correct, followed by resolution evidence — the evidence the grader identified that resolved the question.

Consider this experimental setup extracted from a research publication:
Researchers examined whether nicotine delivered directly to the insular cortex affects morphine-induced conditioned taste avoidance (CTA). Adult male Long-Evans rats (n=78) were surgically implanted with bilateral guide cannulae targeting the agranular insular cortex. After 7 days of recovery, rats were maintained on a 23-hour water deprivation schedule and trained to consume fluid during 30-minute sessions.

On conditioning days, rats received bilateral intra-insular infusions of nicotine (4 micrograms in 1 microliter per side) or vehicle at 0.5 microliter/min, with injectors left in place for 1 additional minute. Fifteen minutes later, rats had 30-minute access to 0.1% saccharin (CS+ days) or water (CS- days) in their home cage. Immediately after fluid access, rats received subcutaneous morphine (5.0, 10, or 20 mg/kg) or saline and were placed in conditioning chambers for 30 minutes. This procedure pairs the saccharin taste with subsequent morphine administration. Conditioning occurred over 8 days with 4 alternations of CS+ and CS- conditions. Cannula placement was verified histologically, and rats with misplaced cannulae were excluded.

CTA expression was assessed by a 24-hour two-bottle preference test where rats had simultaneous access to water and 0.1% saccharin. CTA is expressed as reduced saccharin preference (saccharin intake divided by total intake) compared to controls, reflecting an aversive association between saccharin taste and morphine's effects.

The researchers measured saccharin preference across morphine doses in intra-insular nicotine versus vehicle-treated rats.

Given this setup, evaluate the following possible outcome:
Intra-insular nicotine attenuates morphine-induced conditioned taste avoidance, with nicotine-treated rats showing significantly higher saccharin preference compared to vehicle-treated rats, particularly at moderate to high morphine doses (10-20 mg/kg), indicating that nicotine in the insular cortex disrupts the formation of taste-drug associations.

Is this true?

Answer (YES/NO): YES